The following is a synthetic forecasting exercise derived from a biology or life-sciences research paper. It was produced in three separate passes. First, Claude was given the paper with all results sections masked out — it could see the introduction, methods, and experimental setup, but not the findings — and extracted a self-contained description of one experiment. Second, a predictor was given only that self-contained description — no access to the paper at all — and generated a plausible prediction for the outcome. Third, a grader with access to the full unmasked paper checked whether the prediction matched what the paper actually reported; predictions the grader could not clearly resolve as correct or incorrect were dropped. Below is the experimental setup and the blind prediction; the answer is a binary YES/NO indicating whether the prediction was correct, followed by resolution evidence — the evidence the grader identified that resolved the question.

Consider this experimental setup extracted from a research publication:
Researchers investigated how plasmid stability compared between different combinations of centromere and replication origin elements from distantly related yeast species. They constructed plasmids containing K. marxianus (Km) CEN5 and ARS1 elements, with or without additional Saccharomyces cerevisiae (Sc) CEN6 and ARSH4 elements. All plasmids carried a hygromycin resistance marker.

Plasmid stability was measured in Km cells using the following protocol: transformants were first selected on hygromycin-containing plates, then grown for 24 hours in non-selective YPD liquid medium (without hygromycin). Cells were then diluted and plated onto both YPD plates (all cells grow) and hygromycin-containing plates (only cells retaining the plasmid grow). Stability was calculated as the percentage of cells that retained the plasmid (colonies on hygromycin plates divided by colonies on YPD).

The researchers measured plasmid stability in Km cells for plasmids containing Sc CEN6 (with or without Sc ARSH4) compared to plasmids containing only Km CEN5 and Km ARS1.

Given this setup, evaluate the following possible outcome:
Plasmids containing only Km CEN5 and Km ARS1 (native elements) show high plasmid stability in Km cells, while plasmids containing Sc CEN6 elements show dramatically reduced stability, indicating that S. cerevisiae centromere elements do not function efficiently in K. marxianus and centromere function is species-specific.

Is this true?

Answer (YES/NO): YES